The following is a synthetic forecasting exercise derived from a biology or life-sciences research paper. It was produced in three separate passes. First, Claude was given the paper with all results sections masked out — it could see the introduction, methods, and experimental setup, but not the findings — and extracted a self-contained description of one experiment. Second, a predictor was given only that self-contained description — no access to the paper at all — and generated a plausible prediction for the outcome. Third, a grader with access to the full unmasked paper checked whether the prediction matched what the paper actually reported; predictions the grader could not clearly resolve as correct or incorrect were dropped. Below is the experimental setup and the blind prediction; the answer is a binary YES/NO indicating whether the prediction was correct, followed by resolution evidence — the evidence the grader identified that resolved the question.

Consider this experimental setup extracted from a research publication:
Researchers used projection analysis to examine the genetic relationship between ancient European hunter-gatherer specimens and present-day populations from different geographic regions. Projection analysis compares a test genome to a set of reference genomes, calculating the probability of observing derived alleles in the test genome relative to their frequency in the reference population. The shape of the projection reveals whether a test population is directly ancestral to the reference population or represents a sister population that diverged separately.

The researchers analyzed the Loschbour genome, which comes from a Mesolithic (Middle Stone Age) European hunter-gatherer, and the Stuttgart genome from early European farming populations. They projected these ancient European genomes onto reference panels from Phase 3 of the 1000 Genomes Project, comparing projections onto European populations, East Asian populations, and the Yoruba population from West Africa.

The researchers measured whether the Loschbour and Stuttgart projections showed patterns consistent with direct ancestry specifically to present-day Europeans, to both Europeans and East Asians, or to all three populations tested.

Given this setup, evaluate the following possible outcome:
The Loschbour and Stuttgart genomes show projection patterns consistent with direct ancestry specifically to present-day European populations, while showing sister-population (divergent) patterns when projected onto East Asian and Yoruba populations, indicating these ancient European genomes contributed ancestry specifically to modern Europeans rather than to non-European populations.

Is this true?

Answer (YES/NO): YES